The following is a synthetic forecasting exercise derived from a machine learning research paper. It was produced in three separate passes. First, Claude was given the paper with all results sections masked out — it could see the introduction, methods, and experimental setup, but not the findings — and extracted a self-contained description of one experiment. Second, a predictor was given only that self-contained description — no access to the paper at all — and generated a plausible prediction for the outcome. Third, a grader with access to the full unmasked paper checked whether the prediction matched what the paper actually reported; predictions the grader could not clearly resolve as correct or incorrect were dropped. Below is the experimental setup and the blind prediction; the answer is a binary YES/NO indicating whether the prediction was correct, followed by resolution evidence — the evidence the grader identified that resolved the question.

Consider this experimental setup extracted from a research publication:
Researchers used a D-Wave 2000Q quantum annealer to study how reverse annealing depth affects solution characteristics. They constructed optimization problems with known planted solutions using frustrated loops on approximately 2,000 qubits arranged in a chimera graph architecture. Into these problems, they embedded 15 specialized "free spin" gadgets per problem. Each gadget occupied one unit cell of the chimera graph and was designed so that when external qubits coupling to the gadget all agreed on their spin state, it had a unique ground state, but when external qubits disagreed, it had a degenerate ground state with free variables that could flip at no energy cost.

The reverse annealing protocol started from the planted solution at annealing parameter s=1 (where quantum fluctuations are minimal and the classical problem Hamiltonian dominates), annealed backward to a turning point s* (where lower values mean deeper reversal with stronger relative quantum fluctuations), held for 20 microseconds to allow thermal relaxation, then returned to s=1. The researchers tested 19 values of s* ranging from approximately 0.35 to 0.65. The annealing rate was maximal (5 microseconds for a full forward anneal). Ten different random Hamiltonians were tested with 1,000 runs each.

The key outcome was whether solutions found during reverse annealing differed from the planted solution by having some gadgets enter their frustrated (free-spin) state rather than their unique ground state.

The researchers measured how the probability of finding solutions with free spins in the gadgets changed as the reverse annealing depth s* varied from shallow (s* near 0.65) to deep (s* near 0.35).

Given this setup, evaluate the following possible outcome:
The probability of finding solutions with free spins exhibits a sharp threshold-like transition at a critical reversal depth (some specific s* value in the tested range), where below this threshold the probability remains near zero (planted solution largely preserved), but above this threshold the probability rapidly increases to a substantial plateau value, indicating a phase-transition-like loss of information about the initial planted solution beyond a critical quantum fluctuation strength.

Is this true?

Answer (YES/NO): YES